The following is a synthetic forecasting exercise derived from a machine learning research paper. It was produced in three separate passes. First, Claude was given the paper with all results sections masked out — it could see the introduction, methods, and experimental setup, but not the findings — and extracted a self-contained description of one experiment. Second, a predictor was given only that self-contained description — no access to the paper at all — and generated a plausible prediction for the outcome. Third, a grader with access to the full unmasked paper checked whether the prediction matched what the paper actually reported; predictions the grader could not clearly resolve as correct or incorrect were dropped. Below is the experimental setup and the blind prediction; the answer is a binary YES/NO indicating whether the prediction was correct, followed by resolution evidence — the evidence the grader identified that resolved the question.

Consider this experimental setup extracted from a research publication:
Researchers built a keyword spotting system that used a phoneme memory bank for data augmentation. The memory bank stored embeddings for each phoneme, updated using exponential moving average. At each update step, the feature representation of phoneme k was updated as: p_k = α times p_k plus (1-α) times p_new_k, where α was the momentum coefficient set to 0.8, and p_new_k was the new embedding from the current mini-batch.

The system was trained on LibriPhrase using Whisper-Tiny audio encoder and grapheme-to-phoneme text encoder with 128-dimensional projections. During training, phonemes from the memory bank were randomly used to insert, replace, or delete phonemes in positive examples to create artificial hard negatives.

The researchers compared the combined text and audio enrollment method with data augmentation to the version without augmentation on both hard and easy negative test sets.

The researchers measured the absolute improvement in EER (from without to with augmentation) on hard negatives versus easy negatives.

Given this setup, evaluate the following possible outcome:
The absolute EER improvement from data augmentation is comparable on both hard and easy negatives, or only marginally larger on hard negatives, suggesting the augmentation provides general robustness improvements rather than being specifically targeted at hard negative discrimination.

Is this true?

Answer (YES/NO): NO